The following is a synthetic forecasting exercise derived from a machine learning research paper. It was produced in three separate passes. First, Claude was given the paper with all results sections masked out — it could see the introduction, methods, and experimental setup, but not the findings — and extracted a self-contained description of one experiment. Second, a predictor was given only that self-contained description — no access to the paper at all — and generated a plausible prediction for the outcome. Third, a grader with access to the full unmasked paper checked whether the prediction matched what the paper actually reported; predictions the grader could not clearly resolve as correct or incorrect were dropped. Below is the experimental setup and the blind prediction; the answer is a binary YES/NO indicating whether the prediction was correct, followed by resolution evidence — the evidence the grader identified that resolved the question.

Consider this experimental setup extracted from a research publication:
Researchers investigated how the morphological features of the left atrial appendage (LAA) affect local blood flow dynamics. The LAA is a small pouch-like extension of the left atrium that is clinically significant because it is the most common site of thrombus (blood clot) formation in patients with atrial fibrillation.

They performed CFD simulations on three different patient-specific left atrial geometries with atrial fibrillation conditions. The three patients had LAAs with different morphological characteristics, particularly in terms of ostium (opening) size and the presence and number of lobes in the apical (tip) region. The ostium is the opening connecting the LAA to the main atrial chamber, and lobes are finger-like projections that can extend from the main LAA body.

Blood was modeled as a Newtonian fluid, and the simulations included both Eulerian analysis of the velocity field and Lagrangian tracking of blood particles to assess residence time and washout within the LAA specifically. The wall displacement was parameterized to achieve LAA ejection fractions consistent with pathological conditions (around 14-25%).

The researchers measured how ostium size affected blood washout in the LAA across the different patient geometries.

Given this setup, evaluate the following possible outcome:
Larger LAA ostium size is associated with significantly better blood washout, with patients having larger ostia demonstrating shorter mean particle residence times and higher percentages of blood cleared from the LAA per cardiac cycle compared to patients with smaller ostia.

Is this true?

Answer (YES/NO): YES